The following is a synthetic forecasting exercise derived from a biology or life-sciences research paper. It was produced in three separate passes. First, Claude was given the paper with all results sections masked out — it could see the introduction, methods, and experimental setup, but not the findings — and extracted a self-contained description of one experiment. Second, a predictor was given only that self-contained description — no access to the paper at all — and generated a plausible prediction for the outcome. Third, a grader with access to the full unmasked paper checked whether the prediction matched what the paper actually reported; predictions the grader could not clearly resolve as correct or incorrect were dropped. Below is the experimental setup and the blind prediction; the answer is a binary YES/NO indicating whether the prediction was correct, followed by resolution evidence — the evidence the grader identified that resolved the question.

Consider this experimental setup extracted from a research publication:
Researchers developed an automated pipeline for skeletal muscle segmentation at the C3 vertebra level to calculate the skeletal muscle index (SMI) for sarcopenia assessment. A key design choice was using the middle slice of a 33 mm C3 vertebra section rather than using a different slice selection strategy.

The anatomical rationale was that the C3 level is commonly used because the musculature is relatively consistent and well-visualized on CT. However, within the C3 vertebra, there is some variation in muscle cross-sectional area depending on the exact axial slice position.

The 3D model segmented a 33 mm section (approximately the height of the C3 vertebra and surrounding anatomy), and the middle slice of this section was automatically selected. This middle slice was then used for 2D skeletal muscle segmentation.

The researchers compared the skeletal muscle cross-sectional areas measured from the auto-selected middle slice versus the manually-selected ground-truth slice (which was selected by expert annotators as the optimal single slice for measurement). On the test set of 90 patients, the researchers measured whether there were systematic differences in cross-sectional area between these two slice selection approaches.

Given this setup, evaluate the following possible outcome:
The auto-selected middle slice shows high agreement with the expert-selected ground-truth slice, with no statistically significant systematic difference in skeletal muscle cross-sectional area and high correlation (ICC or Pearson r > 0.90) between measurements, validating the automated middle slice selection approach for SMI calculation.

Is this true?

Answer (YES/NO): YES